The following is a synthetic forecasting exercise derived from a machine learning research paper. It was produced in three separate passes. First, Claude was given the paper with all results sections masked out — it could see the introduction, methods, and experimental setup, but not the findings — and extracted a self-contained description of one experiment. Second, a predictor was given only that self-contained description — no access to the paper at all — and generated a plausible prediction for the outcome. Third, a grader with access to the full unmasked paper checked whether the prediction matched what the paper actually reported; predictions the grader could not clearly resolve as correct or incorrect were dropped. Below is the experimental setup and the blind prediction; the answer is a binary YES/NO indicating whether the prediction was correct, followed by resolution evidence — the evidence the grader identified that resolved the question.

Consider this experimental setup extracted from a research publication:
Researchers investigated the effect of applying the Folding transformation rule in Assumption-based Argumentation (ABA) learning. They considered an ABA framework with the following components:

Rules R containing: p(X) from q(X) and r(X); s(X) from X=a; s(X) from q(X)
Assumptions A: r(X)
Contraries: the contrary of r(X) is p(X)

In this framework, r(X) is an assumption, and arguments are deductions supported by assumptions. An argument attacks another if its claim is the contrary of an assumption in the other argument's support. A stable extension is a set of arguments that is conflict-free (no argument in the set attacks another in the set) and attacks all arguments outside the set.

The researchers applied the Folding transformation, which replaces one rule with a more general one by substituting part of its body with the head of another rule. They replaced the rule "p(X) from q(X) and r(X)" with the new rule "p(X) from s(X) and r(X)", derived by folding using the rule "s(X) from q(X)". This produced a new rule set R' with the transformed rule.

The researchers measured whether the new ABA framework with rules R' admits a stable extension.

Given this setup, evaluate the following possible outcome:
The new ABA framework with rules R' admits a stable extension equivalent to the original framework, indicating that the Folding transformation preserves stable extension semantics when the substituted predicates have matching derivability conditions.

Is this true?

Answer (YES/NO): NO